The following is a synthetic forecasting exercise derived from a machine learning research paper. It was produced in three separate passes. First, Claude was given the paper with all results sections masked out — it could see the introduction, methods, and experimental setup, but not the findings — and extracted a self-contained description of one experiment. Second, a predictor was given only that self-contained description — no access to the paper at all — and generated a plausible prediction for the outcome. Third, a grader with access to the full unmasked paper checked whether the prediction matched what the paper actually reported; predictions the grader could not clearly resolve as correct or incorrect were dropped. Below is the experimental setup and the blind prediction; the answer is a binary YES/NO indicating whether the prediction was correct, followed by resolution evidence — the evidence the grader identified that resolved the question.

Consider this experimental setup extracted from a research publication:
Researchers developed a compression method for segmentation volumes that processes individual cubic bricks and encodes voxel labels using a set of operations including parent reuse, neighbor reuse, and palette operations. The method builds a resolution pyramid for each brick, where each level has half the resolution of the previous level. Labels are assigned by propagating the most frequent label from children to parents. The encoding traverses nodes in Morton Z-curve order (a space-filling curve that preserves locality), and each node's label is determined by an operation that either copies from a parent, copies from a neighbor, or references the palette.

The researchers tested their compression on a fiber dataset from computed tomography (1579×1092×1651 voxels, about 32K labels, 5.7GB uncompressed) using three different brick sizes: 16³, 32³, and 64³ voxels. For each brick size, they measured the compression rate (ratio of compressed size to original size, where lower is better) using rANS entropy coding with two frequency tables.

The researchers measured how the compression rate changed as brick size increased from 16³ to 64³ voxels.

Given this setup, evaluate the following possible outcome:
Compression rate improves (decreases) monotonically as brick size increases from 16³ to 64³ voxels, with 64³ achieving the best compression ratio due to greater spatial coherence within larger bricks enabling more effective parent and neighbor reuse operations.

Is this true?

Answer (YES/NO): YES